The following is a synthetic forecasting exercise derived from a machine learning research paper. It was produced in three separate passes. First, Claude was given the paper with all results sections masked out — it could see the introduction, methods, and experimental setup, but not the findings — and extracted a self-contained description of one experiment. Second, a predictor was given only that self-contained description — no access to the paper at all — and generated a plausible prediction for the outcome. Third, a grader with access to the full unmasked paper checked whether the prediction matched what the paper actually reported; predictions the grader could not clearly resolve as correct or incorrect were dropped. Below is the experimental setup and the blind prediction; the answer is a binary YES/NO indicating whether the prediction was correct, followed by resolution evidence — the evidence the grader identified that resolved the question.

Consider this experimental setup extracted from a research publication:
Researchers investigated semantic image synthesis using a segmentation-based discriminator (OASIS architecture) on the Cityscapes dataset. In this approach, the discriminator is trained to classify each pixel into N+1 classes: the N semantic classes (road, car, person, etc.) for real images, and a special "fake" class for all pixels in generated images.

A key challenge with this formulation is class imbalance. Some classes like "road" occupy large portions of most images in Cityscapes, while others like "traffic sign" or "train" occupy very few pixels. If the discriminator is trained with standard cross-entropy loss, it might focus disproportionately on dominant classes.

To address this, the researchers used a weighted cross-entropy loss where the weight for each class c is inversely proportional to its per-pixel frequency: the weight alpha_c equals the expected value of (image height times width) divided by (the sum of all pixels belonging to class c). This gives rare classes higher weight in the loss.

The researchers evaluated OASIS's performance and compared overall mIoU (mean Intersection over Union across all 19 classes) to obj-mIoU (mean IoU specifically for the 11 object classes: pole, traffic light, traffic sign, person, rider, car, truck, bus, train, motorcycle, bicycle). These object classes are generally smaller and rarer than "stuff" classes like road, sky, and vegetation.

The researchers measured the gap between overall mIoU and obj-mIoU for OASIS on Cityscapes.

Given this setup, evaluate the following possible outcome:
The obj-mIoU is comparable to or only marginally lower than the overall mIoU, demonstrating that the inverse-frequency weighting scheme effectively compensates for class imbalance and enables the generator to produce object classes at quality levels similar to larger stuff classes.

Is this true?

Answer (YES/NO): NO